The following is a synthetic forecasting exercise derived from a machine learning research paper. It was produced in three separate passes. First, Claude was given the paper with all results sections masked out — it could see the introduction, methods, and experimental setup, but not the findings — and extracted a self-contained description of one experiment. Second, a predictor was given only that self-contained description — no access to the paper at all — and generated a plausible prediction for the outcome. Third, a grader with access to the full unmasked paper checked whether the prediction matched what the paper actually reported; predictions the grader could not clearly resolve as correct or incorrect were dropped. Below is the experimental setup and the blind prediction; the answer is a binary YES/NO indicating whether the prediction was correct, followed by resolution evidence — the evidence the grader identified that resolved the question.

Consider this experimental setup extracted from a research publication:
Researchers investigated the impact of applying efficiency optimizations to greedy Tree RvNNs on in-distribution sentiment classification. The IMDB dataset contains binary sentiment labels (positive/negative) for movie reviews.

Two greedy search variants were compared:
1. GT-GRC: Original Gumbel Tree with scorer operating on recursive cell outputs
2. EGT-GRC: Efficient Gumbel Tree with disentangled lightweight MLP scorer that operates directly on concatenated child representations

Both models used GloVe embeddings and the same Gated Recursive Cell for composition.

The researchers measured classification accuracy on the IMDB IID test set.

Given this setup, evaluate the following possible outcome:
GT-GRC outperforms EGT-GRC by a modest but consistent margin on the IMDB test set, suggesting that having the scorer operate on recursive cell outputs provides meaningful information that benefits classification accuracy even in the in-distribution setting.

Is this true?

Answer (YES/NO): NO